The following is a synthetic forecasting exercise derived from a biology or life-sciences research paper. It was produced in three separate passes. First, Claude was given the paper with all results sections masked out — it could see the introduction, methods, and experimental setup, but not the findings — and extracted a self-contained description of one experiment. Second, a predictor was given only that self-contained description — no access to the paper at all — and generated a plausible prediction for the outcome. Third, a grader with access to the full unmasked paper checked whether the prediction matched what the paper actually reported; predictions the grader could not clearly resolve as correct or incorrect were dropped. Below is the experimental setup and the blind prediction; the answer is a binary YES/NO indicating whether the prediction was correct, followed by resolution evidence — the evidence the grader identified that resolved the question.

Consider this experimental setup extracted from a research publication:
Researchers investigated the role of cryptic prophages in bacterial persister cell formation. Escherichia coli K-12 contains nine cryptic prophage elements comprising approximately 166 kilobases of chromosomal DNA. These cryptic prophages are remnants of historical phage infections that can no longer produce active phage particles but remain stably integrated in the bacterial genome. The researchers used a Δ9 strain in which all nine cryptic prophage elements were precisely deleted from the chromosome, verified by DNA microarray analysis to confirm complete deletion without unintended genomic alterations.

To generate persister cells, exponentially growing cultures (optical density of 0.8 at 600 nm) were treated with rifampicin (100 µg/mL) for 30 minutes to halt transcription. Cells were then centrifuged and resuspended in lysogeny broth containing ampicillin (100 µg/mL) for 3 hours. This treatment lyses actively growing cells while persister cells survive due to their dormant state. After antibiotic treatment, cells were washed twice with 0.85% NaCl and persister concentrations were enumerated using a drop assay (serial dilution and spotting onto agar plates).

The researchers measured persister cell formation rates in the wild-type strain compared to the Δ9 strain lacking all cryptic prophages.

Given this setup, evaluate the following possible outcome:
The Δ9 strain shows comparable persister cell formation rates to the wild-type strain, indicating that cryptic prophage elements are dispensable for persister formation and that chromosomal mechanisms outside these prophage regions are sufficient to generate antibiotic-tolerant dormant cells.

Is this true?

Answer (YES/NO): YES